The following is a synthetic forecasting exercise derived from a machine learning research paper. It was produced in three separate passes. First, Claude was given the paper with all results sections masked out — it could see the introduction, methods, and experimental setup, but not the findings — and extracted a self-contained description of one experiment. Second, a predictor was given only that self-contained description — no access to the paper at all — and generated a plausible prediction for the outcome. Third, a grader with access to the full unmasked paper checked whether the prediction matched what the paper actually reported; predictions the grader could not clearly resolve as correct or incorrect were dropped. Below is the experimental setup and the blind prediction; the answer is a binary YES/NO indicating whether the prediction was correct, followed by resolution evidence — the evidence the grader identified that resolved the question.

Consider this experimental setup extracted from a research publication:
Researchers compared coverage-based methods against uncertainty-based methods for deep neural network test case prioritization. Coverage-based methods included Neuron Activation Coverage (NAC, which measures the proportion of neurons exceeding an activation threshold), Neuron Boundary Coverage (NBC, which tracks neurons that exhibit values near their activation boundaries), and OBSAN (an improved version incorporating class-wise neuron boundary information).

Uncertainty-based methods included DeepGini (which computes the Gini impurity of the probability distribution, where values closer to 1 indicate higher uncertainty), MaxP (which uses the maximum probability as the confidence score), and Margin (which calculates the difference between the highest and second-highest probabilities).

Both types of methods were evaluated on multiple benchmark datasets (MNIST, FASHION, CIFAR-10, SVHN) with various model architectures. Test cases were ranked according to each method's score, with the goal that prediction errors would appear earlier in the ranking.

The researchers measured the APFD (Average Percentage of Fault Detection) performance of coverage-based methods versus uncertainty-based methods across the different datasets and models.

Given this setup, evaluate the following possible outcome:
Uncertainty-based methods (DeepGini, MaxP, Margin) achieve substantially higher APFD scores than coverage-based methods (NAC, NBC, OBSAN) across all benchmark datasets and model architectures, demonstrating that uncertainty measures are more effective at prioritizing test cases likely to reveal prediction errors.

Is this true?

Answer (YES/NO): YES